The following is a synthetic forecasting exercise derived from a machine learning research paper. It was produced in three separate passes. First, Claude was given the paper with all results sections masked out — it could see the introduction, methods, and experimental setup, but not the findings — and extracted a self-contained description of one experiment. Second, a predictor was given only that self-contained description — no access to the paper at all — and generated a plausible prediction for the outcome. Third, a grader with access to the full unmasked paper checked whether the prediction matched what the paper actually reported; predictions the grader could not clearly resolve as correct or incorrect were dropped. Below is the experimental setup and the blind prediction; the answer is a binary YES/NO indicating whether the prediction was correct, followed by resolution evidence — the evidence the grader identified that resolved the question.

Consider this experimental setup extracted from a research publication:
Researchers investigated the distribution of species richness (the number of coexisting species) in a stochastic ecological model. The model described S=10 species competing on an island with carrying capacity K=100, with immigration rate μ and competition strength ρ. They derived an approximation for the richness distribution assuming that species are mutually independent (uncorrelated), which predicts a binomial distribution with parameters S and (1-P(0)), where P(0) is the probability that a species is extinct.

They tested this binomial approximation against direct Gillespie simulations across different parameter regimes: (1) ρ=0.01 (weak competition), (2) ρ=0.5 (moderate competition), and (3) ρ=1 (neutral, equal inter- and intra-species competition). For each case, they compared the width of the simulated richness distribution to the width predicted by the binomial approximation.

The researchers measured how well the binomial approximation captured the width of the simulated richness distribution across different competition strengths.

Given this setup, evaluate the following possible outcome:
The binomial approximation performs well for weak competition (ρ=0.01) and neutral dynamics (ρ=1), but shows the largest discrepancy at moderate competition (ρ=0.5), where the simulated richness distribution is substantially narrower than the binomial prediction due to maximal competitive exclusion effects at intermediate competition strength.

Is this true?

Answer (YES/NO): NO